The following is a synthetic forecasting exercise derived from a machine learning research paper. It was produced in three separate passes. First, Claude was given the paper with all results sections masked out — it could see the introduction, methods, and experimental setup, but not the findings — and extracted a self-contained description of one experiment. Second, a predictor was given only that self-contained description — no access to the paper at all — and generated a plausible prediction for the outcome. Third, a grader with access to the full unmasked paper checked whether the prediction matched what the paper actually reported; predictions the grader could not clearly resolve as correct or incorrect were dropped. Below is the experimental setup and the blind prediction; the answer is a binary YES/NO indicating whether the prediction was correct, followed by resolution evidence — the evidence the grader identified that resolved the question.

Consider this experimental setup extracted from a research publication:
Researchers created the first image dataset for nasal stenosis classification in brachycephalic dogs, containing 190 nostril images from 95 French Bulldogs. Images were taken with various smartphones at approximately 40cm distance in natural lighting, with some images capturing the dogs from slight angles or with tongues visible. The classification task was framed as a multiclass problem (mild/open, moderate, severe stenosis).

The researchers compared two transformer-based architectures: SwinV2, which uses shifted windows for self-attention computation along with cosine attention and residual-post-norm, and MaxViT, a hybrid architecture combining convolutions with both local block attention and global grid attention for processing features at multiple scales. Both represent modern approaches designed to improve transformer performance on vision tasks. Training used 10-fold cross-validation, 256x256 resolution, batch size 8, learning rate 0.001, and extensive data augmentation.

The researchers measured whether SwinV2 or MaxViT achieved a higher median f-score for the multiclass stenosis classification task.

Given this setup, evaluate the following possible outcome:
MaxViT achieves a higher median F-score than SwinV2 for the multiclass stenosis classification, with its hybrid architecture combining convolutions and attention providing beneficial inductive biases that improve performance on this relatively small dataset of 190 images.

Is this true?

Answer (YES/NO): NO